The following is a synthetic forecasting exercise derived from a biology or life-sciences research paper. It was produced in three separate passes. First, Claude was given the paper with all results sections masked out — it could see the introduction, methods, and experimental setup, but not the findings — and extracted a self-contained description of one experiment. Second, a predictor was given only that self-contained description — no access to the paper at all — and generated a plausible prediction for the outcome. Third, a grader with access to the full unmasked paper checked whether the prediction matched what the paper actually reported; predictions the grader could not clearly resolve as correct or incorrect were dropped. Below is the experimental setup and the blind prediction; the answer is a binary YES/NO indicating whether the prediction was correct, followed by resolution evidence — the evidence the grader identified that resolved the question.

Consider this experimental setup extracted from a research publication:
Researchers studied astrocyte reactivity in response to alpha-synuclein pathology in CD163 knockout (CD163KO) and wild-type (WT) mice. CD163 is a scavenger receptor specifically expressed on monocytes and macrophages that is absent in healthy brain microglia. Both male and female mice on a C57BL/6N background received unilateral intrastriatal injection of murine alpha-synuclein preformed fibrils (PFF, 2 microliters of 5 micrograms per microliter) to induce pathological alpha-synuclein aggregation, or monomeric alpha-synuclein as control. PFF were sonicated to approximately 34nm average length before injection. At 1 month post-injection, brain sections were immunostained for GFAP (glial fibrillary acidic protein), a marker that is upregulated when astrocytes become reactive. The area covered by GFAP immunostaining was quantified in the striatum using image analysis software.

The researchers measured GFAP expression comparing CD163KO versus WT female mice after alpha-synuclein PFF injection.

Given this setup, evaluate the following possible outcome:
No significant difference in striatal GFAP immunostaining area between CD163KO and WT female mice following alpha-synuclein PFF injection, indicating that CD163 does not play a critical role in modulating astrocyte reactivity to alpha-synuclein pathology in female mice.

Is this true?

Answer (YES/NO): NO